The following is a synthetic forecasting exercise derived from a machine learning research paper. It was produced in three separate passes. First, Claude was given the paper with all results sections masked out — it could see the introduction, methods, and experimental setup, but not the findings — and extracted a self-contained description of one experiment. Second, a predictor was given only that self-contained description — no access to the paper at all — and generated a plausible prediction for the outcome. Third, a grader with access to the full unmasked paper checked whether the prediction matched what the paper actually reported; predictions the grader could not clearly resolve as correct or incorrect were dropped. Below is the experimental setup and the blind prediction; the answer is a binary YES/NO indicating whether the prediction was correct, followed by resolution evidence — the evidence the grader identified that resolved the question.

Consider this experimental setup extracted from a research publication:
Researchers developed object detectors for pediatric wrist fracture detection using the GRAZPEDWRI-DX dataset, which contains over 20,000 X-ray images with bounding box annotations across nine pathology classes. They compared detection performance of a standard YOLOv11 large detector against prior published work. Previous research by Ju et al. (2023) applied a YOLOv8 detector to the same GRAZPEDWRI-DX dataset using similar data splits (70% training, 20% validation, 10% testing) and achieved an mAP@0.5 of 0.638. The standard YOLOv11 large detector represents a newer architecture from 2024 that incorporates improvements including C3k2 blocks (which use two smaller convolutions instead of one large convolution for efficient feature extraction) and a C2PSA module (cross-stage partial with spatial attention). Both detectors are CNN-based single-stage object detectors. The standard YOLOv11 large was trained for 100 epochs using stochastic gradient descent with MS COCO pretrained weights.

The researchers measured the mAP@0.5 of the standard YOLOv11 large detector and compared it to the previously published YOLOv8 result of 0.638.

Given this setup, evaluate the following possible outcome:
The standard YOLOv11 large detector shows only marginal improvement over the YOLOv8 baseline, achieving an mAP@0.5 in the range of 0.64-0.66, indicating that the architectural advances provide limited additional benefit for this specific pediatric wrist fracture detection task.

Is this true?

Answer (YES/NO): NO